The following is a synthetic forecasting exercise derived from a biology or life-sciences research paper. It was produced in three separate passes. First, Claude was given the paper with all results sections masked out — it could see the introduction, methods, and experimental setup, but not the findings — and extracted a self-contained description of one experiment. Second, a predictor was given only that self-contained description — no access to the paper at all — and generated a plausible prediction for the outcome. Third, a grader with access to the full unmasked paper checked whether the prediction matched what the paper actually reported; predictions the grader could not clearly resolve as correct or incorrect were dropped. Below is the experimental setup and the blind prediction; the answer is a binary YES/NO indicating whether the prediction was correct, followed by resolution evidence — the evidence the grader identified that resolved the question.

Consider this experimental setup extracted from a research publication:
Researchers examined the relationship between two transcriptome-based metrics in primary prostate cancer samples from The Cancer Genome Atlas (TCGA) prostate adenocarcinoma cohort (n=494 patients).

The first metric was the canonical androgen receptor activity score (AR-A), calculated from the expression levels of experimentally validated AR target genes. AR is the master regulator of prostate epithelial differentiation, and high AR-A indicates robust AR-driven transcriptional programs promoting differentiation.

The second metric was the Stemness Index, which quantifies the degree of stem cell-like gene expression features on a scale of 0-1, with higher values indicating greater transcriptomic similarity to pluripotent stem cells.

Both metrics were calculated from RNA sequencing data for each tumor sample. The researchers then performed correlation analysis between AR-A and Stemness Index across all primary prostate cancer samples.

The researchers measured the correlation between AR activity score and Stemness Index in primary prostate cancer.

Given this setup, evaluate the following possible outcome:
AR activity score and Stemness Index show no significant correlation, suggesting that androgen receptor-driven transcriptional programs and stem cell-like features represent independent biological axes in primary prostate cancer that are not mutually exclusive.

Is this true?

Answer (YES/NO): NO